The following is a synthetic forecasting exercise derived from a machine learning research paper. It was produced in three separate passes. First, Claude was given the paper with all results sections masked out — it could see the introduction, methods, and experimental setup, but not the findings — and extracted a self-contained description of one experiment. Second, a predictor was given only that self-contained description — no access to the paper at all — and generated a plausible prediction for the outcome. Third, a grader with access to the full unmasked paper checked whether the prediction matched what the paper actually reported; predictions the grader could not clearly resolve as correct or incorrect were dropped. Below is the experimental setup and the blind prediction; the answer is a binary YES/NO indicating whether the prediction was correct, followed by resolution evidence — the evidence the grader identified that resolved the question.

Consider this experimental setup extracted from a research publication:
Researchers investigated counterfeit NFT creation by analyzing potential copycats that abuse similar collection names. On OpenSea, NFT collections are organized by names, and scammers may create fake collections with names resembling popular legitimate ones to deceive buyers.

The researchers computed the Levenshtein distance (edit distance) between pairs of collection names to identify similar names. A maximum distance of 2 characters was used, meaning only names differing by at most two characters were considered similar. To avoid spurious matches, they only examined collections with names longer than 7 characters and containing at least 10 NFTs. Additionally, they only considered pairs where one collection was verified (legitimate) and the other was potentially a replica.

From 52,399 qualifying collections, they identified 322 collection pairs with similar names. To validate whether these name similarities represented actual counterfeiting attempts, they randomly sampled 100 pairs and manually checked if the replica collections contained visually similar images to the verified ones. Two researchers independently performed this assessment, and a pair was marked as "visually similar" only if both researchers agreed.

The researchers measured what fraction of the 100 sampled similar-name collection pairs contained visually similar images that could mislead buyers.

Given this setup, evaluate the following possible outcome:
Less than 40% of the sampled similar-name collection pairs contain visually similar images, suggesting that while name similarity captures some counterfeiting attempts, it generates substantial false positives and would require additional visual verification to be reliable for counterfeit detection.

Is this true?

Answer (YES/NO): YES